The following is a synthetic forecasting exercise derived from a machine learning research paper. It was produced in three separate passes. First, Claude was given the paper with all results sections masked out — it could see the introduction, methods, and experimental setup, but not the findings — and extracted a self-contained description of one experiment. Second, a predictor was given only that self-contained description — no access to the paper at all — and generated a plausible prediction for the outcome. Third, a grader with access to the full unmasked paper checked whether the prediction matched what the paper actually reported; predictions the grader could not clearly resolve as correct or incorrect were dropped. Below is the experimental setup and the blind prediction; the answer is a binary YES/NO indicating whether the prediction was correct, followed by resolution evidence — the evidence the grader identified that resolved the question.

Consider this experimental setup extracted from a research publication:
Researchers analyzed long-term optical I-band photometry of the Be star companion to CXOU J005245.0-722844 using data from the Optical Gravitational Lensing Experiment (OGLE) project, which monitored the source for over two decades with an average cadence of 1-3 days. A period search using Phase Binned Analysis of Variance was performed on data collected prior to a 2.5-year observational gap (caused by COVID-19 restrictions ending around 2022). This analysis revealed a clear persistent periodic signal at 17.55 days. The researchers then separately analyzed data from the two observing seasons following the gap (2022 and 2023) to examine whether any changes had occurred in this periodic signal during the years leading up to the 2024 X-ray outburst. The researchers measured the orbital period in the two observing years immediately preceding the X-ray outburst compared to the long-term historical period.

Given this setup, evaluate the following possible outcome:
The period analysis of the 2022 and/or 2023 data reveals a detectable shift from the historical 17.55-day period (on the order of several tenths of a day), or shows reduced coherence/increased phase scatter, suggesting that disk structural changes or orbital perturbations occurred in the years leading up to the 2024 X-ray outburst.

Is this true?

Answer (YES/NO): YES